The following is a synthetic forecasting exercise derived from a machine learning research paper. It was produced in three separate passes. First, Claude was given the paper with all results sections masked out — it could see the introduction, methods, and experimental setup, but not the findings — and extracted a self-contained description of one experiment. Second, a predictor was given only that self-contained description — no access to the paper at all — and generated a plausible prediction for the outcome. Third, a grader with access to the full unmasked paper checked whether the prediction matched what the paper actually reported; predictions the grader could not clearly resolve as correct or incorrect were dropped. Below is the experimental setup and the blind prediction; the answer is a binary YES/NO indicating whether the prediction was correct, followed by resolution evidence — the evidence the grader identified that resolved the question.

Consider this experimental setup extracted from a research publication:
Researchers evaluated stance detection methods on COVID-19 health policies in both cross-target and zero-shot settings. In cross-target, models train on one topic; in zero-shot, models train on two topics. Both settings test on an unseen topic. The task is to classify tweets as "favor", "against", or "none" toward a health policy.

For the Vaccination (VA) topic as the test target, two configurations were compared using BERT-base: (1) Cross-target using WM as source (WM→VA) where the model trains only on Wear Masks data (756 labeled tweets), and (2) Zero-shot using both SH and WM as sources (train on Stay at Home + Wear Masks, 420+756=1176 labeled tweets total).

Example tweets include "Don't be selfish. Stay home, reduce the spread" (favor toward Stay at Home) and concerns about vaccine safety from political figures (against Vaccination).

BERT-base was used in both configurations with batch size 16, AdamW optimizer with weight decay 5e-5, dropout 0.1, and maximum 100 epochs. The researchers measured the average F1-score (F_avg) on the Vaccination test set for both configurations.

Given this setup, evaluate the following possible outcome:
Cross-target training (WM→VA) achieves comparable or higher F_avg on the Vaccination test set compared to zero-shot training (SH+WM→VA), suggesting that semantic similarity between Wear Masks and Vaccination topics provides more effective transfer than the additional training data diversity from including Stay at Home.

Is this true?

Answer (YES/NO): NO